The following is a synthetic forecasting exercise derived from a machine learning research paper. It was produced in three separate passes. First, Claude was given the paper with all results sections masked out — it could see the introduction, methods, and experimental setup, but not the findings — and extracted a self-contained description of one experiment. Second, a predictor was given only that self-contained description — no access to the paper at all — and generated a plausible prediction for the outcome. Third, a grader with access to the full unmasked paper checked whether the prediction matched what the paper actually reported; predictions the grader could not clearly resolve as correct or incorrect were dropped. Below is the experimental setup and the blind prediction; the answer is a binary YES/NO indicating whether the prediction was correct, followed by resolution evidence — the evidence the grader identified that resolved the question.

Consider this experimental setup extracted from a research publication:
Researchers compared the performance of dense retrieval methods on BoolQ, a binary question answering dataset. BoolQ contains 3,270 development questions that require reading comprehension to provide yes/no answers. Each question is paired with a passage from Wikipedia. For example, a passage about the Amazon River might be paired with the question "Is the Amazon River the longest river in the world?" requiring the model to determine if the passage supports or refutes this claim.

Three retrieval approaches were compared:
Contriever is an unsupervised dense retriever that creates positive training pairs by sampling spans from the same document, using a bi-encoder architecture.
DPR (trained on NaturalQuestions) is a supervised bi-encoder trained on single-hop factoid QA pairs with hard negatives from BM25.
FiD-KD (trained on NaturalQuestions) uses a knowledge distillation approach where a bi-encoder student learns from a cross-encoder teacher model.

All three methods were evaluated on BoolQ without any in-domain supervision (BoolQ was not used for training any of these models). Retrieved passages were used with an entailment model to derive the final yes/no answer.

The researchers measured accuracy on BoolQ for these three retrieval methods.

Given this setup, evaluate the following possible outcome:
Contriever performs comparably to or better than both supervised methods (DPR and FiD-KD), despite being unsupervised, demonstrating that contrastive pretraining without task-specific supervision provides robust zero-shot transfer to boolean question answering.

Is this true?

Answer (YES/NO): NO